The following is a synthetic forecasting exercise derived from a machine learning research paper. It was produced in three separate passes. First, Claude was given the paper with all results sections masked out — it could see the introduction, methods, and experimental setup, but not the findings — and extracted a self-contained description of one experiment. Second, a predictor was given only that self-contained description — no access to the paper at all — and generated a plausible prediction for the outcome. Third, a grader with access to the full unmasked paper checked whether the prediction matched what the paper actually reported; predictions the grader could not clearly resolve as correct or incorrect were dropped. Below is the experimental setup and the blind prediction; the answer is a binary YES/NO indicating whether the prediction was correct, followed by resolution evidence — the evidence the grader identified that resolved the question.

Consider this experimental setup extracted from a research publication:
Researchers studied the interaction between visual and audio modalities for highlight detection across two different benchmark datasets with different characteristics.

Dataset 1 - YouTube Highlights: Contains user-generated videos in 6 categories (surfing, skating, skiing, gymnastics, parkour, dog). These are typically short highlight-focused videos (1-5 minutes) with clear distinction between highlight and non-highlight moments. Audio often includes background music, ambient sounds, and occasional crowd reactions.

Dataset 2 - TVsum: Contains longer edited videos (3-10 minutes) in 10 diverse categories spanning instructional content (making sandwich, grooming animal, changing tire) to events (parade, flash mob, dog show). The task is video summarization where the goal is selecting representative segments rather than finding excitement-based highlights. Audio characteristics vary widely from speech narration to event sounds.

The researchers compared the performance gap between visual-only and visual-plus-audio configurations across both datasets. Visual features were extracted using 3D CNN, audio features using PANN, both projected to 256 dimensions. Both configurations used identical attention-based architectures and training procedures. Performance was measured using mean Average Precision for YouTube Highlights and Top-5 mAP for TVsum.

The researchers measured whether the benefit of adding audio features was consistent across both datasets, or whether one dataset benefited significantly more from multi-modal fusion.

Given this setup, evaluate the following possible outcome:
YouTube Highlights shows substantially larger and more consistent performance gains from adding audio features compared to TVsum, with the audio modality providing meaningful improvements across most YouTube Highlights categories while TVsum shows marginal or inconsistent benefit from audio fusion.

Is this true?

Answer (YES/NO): NO